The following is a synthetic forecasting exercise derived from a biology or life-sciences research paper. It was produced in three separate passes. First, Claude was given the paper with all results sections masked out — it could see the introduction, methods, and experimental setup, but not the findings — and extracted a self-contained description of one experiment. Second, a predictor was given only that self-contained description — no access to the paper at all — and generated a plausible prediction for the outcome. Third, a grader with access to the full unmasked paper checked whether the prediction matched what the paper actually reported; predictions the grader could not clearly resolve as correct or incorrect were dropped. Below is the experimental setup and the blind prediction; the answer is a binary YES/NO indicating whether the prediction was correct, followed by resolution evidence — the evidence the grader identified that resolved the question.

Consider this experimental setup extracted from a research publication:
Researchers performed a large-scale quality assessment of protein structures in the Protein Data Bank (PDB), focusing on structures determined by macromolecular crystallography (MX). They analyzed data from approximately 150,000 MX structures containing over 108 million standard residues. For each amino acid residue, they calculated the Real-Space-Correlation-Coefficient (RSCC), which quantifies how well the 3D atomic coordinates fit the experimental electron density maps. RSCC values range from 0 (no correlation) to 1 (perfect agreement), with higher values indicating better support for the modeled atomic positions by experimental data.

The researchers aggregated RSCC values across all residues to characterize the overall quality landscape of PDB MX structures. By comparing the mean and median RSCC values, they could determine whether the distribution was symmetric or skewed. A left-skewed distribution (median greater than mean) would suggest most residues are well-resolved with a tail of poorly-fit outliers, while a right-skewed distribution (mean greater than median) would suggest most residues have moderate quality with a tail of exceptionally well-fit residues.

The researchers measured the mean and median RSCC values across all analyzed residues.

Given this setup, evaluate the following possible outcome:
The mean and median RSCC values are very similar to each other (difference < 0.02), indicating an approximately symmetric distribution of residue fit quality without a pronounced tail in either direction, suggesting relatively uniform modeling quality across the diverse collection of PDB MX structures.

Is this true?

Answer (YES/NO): NO